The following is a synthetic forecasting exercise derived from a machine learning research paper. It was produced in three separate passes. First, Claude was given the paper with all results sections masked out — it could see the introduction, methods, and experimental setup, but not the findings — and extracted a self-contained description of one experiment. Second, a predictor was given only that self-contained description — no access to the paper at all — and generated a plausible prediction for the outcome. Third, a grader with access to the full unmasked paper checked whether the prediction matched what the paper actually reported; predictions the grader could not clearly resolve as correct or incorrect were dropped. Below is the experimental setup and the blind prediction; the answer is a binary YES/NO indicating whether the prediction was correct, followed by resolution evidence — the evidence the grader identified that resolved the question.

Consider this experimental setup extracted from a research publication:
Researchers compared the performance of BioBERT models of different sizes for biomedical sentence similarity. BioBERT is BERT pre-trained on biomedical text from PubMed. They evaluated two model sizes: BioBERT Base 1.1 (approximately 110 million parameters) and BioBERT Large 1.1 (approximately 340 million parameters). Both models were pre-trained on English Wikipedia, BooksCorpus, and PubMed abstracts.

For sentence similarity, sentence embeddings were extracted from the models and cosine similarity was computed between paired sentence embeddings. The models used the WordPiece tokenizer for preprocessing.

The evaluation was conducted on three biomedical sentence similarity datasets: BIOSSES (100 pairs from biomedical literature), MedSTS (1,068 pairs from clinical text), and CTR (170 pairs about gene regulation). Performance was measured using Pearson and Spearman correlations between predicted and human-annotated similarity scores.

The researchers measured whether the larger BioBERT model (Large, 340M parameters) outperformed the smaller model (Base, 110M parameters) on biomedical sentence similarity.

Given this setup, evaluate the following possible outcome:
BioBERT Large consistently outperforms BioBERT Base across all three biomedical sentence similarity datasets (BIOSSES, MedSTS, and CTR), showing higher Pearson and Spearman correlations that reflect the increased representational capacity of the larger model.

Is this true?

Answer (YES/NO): NO